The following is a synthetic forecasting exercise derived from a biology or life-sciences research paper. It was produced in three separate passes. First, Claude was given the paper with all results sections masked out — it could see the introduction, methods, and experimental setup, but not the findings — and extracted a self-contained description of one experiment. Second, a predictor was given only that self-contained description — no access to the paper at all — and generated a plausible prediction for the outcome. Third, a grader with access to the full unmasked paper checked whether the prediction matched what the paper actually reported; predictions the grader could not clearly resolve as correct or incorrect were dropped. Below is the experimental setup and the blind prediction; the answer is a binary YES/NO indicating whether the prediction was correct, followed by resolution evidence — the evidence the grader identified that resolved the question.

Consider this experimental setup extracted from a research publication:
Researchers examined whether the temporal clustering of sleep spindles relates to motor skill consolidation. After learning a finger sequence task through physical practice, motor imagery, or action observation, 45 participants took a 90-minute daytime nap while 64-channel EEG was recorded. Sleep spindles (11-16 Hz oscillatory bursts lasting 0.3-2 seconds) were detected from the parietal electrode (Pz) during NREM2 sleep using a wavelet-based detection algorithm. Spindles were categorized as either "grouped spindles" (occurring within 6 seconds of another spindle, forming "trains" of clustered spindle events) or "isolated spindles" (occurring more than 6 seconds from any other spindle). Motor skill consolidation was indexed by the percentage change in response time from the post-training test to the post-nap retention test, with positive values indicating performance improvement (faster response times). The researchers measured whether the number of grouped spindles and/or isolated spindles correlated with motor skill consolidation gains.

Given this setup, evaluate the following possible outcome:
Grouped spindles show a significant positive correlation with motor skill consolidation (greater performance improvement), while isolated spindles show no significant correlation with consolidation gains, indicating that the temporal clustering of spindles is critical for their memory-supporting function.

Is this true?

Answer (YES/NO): YES